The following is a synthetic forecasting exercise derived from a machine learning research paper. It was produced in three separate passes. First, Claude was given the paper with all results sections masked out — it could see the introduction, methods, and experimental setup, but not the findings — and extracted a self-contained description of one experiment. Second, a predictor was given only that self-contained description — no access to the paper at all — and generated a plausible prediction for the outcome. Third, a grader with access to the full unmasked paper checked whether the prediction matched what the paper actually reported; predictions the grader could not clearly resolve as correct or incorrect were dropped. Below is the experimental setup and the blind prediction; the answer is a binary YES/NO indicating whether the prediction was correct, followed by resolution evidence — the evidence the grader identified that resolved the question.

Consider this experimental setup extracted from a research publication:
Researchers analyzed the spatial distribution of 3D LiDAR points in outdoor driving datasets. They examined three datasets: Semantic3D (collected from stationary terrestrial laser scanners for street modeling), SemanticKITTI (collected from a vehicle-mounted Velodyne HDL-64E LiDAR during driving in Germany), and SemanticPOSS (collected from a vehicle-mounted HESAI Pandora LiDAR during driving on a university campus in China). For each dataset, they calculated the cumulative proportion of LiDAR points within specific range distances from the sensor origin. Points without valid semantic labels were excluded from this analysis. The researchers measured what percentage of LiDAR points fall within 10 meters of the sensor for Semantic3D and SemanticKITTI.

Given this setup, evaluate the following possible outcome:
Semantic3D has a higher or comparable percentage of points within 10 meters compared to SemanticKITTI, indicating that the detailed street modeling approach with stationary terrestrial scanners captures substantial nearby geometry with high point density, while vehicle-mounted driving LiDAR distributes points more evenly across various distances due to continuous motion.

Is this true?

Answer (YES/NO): YES